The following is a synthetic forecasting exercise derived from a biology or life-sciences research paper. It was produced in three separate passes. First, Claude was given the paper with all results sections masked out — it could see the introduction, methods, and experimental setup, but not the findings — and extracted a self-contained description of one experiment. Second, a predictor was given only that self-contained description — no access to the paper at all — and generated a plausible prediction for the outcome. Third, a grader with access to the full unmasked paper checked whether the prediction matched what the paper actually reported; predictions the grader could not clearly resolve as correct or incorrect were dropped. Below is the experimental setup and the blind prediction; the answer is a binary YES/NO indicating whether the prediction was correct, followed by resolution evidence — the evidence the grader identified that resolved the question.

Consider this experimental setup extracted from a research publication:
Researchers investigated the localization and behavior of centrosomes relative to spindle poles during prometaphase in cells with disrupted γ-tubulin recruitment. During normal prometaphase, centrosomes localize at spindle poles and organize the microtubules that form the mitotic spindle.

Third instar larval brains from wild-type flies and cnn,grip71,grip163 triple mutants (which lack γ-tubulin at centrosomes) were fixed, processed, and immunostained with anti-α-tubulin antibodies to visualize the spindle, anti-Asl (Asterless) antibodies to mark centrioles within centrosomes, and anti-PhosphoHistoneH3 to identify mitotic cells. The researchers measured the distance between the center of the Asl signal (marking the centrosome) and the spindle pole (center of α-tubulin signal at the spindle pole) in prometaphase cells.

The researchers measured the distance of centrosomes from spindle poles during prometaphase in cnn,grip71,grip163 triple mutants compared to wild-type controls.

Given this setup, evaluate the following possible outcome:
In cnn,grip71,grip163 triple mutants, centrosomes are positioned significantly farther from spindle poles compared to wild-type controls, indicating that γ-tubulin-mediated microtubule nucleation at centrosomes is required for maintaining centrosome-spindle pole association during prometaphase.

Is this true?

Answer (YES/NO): NO